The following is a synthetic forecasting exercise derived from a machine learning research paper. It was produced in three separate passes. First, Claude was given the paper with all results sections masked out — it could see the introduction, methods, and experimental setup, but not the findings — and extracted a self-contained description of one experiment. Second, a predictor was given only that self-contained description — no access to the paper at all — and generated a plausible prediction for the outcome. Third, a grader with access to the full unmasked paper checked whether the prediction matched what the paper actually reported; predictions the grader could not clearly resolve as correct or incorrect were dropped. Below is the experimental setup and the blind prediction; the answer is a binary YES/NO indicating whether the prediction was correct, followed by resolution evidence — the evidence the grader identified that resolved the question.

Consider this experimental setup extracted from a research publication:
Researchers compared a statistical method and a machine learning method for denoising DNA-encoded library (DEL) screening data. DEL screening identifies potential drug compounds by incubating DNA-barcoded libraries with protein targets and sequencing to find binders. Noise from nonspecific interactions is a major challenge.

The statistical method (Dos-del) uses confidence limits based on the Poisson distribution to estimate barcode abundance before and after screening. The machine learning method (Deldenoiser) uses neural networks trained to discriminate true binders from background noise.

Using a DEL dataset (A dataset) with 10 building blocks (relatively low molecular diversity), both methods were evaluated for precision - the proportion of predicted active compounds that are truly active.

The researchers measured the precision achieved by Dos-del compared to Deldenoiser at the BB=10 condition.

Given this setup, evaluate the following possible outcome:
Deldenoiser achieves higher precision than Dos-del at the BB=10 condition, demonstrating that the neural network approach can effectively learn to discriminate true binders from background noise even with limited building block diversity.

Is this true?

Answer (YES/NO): NO